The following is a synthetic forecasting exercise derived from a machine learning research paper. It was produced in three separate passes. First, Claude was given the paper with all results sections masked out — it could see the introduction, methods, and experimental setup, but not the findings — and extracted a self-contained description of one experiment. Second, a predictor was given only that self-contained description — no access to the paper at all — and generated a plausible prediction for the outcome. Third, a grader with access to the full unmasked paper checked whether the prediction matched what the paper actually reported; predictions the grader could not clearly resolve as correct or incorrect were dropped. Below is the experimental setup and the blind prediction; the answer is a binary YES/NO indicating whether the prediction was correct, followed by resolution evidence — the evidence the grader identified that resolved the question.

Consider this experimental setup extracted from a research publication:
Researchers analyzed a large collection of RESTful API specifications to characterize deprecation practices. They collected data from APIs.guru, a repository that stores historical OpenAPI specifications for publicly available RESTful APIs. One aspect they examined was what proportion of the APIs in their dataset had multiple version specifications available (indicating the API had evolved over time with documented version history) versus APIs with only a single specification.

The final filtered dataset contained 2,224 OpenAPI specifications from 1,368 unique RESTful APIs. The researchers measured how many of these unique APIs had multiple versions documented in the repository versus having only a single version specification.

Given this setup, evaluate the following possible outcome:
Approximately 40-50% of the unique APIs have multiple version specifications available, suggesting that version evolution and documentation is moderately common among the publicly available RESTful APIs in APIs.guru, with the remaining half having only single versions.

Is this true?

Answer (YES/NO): NO